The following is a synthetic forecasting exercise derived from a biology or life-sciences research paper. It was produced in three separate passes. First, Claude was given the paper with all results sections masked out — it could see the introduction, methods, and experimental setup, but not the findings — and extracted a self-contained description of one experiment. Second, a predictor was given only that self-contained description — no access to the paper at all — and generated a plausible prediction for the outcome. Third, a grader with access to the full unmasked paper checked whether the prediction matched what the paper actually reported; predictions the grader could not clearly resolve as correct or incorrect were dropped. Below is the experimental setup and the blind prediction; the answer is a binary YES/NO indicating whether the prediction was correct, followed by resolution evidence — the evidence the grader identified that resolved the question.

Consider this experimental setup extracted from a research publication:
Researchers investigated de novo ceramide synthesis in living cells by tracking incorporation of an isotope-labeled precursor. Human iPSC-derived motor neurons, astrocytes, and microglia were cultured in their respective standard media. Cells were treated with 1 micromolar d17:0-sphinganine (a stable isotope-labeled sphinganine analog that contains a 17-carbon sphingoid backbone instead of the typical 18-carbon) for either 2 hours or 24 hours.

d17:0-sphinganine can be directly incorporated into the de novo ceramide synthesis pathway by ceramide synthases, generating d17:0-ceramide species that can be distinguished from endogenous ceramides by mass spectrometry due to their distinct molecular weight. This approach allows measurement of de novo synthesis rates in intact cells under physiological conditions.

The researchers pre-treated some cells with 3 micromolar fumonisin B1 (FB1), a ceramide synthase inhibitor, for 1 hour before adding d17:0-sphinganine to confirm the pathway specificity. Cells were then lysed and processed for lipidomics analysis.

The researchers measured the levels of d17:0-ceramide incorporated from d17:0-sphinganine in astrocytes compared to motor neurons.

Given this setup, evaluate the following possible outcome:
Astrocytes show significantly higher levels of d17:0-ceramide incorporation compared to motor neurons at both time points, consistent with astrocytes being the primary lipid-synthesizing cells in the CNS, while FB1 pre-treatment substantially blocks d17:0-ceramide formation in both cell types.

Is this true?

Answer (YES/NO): YES